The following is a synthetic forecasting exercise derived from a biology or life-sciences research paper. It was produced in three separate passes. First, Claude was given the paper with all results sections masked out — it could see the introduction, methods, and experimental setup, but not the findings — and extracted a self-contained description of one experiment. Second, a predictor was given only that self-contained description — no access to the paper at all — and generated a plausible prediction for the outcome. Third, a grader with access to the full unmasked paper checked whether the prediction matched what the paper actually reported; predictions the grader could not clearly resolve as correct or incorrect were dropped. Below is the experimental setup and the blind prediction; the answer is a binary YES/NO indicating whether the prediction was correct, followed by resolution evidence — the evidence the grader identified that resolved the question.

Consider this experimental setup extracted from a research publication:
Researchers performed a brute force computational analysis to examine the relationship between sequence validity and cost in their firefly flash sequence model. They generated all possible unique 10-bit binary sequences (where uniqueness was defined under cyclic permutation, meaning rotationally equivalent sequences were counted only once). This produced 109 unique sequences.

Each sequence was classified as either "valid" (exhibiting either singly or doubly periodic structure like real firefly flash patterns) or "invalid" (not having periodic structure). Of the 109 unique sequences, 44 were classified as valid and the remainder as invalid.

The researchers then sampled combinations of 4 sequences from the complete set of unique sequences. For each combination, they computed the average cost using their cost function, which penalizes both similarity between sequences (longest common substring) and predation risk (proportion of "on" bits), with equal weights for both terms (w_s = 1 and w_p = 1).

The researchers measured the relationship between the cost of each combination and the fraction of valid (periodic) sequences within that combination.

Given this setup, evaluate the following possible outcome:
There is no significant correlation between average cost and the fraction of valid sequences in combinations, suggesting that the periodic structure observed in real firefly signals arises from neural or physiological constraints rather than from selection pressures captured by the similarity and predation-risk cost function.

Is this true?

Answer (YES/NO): NO